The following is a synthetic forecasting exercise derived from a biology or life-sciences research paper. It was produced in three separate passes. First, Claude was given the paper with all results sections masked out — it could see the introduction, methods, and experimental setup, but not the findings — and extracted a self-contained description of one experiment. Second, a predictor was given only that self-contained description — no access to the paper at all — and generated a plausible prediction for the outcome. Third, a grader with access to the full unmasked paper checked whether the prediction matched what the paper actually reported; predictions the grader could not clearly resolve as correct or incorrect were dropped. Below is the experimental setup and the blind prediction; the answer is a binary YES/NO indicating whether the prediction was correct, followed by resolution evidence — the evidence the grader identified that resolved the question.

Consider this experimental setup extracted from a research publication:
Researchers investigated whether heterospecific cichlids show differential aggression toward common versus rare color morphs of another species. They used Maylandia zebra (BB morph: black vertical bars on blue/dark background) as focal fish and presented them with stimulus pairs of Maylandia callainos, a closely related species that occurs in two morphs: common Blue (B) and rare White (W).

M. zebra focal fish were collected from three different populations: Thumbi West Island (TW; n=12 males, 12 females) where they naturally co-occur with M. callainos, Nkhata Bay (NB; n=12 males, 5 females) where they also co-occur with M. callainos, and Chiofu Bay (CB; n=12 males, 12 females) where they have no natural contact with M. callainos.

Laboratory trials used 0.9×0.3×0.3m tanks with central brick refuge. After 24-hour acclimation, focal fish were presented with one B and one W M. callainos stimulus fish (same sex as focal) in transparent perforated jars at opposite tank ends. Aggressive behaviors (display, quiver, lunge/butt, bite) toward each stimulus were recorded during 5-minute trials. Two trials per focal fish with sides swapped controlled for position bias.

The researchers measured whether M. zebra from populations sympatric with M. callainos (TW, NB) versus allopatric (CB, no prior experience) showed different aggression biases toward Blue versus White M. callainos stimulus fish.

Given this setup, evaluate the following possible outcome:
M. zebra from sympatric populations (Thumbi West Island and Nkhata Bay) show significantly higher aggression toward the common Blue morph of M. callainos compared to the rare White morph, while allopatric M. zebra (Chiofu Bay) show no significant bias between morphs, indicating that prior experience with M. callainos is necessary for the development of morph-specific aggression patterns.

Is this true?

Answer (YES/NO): NO